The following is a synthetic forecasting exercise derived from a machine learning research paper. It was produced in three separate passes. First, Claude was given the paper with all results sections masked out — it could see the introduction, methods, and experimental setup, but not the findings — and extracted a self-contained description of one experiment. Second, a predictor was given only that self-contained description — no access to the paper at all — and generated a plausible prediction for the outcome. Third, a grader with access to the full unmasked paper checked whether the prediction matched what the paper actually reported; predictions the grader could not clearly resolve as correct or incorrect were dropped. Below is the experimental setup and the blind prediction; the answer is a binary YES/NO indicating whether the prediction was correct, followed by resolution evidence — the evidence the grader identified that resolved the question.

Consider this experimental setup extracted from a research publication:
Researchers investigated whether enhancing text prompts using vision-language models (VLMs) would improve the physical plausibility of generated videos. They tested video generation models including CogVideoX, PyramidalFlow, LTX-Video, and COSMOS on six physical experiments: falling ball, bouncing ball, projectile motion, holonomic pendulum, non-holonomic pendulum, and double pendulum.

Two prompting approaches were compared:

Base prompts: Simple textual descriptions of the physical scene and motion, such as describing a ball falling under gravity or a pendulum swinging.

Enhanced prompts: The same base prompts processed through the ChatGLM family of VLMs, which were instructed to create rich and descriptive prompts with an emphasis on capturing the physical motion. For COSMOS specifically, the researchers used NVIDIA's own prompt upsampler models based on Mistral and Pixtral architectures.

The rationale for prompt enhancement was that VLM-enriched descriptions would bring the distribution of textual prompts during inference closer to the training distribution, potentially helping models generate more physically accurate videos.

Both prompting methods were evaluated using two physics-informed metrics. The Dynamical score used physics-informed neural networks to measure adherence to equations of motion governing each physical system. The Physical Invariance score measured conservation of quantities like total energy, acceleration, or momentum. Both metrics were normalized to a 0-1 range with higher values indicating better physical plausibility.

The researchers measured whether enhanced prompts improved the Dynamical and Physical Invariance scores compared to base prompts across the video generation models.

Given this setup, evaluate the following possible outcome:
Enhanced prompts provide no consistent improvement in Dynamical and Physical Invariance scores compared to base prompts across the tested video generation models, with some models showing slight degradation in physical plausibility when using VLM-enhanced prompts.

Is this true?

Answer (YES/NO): NO